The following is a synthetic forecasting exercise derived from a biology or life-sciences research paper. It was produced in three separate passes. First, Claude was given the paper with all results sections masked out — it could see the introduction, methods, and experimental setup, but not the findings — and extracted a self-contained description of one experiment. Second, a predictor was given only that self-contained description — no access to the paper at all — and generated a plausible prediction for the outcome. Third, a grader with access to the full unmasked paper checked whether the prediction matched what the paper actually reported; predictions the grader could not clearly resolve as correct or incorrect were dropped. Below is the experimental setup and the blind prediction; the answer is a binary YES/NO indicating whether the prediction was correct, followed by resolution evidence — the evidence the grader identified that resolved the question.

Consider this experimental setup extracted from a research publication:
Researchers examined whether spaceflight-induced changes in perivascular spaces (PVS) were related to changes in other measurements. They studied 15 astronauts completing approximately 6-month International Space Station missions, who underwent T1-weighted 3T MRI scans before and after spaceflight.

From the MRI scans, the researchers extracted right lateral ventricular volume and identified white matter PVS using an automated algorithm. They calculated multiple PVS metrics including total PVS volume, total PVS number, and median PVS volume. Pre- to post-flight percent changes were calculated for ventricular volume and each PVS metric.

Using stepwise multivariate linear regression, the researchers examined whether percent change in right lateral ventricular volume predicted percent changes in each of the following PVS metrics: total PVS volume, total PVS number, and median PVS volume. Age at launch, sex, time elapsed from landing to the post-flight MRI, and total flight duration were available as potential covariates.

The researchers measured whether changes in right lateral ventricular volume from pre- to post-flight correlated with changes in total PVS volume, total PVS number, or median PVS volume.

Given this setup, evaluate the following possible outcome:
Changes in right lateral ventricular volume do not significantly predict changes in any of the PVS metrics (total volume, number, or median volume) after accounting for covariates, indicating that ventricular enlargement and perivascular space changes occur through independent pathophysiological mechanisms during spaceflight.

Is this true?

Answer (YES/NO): NO